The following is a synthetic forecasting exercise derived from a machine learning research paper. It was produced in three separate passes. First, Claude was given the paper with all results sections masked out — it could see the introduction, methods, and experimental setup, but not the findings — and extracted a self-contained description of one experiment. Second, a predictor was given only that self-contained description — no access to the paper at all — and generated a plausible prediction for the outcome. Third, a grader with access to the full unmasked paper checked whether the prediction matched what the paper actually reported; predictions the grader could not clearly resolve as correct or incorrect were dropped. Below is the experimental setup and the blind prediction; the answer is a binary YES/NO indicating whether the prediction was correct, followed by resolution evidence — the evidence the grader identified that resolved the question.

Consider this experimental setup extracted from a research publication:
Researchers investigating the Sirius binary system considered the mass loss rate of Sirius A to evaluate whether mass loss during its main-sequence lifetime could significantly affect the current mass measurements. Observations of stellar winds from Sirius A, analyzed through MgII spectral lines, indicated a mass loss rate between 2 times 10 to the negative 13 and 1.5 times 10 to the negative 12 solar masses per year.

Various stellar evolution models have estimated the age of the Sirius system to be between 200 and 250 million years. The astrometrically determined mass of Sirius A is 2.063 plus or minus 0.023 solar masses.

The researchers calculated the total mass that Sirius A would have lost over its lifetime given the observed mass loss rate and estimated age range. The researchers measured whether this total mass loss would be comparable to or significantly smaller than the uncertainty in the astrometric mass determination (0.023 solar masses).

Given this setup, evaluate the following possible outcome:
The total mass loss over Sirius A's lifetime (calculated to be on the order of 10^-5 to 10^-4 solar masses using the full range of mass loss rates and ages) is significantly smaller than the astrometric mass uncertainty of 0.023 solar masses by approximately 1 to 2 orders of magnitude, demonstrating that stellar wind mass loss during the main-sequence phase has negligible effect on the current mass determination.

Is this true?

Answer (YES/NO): NO